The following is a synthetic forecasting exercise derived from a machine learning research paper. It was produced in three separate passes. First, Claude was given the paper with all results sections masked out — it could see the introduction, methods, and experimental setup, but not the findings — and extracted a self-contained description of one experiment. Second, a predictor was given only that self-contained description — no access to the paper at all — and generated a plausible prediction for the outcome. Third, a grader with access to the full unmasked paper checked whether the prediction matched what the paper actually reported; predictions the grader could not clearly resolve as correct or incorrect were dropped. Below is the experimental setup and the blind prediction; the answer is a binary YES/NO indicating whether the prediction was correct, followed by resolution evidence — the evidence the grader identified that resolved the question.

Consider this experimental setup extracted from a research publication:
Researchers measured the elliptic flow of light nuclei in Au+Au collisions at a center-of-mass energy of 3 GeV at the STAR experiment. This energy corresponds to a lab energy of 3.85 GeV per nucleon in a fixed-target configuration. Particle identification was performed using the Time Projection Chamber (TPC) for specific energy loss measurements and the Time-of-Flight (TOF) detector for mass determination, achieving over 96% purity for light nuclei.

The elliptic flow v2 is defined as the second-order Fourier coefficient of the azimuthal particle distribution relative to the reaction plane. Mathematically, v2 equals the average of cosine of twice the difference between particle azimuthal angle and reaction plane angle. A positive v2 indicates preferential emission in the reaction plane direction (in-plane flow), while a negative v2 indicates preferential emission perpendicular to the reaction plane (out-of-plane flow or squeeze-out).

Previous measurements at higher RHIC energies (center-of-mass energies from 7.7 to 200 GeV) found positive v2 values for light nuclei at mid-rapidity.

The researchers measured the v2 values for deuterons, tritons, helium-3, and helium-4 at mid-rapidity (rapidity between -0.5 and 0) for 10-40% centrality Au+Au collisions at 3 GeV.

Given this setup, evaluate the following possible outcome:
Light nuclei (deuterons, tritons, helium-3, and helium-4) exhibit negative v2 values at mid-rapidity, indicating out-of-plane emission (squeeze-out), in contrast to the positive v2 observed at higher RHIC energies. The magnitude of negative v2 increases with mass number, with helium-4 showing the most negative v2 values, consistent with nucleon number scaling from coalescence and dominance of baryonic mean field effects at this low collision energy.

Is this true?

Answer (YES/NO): NO